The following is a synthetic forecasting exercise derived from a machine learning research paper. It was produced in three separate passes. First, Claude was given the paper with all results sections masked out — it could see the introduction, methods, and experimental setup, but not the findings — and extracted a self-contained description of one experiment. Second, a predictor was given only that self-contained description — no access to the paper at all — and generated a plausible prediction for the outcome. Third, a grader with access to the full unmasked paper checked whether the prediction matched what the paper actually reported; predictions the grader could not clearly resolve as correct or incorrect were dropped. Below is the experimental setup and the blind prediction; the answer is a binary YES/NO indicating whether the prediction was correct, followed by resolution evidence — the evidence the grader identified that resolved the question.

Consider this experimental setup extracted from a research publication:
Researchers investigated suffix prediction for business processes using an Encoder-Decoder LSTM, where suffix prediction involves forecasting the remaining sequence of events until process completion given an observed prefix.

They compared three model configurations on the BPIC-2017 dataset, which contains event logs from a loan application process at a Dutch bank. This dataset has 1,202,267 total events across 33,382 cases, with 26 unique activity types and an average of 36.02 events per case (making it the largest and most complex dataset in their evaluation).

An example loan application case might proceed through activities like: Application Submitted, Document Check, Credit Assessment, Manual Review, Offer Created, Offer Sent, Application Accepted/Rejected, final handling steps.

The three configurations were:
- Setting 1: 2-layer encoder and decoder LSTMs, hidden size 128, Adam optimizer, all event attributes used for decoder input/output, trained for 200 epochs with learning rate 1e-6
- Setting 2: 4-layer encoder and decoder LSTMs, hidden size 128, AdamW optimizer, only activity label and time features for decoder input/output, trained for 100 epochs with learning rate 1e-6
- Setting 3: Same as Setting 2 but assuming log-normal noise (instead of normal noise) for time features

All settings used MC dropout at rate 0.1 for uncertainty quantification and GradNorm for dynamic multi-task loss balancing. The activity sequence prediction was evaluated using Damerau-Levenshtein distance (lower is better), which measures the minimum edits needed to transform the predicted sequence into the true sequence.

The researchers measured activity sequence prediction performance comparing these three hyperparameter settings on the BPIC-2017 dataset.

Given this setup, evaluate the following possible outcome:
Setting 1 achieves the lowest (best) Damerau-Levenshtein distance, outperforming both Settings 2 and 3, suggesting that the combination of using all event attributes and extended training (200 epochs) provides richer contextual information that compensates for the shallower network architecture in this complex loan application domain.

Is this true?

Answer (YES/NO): YES